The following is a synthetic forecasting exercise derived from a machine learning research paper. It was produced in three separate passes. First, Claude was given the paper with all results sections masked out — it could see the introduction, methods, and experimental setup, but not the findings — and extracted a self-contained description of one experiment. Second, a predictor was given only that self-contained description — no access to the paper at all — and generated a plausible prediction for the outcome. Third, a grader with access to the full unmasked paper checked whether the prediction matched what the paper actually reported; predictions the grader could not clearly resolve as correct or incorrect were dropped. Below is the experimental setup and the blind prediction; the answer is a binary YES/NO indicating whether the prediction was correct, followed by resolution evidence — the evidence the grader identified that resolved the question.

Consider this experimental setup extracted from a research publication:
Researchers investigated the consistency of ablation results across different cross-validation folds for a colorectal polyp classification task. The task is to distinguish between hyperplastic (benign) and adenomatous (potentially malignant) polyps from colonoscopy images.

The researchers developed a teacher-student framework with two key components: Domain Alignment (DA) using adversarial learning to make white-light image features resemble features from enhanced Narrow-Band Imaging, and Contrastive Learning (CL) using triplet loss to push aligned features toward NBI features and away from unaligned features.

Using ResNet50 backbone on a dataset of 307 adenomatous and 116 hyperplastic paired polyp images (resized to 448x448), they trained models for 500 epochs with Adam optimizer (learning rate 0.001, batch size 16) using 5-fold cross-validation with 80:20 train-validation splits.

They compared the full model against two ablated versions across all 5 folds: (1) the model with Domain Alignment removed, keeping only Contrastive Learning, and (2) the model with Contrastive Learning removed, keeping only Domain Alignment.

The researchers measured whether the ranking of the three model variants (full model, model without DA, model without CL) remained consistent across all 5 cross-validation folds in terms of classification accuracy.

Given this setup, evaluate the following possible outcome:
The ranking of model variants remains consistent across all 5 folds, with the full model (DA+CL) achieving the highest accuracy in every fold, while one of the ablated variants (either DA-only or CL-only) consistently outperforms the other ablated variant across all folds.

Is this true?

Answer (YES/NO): YES